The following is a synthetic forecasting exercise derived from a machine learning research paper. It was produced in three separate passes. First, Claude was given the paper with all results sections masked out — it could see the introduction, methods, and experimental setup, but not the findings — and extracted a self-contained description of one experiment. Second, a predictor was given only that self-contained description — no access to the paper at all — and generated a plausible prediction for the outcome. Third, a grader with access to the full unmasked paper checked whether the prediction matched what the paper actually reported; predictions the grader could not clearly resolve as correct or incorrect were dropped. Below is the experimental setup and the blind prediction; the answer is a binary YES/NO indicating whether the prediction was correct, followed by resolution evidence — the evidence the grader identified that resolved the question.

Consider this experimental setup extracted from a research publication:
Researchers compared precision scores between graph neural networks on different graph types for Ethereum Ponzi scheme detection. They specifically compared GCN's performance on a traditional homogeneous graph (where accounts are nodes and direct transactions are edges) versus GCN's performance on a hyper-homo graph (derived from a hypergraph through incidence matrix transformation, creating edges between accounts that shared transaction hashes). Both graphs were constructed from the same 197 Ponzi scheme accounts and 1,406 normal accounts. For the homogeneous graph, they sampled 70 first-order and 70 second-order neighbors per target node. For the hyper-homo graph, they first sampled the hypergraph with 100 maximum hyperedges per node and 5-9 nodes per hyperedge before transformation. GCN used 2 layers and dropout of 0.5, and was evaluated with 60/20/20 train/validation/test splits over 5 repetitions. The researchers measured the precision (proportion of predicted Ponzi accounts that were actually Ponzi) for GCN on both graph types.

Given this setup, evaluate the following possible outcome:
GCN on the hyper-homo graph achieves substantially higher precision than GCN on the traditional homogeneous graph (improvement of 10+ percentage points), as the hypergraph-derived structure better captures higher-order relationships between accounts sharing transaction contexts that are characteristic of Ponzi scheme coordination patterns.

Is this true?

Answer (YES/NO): NO